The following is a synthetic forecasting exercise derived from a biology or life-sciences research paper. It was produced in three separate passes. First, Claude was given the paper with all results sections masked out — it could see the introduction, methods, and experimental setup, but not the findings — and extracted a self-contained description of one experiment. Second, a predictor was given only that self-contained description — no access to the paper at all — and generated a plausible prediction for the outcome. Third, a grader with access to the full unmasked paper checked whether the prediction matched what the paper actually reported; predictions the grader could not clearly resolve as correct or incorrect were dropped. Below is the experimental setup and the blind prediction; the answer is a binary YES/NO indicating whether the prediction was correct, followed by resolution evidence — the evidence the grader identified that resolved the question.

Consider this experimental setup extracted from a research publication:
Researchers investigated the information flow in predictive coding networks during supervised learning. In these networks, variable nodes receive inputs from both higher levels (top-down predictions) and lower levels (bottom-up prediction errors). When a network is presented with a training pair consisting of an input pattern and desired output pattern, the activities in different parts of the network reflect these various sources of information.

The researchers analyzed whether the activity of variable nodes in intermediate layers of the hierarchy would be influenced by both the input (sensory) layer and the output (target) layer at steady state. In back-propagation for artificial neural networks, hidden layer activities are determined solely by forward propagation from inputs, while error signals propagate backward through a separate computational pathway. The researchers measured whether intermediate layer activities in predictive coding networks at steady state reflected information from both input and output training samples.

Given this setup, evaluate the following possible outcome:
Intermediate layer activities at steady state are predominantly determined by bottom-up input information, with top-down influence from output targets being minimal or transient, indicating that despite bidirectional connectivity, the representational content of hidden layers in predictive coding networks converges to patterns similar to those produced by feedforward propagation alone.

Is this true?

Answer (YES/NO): NO